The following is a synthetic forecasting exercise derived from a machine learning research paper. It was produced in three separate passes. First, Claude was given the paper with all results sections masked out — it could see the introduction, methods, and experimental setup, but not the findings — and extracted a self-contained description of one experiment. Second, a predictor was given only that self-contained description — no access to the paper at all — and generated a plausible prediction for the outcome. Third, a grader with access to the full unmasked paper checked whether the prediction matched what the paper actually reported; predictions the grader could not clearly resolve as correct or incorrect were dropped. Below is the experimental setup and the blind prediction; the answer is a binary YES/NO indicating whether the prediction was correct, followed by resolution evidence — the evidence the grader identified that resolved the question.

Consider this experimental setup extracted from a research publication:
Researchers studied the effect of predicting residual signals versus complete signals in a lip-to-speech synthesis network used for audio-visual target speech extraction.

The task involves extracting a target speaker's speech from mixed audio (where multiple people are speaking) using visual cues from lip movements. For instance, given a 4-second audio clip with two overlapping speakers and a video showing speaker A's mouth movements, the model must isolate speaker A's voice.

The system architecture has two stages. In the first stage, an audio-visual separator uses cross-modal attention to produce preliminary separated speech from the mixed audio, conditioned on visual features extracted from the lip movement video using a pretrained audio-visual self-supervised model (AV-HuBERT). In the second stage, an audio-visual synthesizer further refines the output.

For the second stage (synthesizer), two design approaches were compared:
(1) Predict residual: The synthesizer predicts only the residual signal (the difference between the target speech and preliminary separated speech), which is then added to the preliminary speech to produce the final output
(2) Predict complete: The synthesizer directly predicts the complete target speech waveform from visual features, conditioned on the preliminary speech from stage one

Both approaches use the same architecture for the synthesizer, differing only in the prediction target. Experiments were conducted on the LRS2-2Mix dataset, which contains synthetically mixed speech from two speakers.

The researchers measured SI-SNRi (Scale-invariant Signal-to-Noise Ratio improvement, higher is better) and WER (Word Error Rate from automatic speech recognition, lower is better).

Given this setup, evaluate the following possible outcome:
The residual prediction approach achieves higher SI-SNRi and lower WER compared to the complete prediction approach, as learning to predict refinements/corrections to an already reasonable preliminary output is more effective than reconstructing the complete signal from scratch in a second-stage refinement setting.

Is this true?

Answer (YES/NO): YES